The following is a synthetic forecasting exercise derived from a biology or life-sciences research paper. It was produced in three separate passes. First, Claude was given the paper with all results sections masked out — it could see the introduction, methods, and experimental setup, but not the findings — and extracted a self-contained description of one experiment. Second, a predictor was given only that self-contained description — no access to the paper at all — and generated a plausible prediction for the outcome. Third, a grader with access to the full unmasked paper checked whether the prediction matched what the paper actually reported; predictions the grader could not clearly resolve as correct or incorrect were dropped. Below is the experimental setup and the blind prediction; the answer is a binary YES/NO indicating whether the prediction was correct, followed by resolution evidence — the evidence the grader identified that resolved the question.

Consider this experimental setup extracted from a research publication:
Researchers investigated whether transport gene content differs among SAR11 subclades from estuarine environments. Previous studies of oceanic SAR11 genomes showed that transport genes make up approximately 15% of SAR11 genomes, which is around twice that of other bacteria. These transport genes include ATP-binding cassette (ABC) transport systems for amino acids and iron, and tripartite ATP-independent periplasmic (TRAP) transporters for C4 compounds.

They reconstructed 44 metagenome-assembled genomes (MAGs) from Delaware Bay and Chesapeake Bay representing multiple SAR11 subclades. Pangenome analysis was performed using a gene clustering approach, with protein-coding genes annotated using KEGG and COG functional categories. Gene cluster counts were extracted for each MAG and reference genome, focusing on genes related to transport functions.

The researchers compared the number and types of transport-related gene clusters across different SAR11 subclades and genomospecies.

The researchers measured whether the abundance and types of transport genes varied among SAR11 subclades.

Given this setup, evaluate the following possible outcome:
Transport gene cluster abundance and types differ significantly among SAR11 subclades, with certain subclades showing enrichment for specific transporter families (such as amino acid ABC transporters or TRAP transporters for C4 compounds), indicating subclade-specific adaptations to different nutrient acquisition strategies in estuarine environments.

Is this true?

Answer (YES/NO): YES